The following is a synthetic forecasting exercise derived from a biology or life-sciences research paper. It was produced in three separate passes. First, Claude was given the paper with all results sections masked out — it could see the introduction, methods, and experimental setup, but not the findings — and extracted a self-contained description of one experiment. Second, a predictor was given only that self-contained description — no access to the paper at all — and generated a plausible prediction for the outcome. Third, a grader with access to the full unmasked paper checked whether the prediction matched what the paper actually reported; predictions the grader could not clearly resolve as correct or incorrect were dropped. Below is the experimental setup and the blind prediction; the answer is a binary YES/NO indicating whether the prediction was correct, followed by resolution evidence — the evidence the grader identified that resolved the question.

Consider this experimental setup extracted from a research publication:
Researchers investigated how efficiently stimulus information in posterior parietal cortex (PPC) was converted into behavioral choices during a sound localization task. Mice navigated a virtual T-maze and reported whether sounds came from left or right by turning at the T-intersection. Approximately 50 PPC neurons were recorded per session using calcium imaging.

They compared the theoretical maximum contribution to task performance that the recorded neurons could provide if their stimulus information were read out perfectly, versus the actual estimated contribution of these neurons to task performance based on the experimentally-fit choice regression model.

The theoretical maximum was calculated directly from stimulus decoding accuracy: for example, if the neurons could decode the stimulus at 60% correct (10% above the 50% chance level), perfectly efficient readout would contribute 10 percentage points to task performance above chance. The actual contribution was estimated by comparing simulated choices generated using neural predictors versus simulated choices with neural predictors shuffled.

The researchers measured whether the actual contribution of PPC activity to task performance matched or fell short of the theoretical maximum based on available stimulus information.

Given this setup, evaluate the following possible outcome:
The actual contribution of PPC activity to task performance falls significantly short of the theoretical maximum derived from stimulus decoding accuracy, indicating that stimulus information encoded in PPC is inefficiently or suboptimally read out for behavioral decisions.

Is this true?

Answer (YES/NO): YES